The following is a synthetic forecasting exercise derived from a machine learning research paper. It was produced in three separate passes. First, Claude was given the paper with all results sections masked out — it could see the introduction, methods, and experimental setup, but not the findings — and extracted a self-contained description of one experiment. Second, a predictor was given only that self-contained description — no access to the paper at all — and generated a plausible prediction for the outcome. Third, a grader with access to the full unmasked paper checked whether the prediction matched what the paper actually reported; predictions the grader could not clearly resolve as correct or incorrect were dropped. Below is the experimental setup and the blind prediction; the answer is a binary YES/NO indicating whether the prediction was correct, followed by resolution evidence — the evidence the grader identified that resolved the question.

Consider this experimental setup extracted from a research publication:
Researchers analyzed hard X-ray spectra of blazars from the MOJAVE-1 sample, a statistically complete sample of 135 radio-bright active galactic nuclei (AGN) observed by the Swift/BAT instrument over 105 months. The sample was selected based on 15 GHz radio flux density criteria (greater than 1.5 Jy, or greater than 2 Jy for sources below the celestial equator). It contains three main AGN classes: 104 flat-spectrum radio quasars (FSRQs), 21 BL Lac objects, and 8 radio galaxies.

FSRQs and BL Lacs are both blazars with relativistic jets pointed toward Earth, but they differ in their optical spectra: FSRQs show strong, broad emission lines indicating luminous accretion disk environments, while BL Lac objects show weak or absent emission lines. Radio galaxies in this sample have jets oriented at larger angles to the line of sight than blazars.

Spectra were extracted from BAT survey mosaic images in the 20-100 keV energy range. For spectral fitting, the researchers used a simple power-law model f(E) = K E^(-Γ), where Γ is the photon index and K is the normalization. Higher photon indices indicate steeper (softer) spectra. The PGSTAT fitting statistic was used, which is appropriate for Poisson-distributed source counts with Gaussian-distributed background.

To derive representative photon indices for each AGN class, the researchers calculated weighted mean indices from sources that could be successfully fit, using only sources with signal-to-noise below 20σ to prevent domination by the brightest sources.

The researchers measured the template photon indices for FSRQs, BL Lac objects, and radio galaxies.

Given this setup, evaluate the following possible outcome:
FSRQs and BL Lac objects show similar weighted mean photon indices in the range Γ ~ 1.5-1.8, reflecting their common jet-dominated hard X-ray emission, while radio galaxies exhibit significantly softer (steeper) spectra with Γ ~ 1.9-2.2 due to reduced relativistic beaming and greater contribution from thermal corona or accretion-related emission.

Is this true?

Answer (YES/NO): NO